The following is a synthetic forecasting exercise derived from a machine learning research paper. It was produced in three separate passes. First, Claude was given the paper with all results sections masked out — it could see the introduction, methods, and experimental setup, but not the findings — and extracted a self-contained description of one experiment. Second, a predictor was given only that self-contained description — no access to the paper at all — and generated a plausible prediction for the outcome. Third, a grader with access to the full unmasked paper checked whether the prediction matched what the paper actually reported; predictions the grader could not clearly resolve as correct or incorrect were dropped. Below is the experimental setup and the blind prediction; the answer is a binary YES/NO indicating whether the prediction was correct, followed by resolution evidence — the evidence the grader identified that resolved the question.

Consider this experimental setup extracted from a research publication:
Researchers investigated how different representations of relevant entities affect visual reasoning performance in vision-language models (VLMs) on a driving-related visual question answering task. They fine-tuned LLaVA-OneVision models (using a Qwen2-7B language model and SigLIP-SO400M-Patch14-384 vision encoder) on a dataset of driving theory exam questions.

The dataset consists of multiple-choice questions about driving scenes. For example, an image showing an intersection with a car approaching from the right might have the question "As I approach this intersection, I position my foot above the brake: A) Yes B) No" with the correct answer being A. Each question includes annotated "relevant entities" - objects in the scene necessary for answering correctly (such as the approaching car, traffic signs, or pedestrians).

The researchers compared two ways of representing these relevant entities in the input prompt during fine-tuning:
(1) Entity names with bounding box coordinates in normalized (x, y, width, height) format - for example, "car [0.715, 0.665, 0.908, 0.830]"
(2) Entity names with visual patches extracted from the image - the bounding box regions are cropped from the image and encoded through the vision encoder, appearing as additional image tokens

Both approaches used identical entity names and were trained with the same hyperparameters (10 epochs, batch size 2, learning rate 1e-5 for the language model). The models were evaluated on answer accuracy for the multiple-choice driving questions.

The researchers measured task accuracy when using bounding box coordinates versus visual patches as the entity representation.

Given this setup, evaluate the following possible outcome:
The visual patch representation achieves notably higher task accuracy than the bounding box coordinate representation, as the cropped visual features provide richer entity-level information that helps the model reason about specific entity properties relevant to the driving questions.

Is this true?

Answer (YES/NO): YES